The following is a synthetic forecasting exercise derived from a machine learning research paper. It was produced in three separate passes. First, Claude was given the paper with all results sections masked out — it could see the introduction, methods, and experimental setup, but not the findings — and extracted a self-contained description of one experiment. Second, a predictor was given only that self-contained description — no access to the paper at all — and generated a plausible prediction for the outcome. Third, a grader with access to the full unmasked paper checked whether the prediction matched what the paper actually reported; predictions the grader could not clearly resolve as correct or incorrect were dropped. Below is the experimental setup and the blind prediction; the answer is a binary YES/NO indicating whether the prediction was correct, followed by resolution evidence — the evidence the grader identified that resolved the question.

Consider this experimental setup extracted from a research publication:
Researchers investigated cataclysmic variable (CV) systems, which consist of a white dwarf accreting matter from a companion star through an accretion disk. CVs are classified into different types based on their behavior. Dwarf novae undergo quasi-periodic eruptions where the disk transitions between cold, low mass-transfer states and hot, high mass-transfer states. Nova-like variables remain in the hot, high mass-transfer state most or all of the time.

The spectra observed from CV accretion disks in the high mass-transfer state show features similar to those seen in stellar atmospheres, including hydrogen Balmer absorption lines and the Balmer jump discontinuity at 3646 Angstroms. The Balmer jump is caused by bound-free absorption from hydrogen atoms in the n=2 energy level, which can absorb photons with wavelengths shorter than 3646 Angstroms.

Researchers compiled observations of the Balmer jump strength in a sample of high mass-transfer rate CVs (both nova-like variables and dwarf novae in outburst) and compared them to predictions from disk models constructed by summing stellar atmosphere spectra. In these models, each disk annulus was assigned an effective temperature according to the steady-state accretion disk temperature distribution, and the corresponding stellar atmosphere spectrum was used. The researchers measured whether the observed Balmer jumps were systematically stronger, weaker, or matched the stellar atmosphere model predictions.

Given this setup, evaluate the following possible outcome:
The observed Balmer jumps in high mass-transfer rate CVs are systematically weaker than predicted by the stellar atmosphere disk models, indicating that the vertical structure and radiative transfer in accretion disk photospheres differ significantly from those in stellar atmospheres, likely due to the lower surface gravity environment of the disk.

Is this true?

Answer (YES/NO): NO